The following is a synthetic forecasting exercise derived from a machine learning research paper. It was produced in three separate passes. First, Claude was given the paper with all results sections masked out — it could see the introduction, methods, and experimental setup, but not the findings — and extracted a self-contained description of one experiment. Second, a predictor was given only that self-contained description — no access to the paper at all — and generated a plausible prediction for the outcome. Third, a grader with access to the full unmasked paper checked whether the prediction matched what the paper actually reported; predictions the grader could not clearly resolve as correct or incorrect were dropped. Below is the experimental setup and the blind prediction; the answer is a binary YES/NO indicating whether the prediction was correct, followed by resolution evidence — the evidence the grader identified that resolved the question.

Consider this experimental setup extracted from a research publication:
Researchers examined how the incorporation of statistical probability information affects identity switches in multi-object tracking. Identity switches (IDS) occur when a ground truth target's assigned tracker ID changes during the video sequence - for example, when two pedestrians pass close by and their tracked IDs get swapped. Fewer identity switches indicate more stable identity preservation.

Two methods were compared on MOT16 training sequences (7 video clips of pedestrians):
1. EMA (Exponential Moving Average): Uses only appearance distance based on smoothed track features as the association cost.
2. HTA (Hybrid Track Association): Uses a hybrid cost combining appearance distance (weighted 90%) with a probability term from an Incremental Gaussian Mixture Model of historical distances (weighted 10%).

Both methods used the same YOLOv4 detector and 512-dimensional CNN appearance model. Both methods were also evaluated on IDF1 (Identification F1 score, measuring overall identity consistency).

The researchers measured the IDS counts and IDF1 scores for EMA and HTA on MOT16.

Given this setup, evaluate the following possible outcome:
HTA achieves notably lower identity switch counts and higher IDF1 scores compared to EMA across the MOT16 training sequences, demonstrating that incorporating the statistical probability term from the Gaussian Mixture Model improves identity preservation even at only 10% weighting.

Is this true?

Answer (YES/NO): NO